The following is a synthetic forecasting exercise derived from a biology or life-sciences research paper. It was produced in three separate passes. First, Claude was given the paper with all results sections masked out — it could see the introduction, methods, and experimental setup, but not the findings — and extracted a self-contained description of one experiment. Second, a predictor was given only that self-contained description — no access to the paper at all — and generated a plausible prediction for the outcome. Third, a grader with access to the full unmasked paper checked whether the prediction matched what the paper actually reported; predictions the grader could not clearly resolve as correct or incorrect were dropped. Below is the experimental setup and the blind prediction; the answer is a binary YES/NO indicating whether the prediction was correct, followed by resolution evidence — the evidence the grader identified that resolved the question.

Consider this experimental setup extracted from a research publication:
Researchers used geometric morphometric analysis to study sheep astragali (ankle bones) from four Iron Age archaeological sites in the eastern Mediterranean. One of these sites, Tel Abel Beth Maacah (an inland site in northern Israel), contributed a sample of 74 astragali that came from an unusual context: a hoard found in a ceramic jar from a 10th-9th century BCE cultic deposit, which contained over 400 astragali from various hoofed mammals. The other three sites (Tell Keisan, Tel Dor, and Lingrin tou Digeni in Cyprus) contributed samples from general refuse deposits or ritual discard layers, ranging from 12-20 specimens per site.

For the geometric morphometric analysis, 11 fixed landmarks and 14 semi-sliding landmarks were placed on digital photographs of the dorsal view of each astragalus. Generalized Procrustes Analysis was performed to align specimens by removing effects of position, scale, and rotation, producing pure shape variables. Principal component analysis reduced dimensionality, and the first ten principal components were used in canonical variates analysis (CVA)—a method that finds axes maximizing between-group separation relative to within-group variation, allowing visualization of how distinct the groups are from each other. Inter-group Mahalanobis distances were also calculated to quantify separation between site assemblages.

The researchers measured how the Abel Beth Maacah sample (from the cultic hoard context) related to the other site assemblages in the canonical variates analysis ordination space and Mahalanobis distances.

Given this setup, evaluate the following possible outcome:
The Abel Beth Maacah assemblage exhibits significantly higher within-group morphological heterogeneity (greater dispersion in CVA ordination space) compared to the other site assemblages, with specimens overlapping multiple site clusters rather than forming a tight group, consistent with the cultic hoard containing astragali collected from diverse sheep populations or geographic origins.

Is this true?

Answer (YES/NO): NO